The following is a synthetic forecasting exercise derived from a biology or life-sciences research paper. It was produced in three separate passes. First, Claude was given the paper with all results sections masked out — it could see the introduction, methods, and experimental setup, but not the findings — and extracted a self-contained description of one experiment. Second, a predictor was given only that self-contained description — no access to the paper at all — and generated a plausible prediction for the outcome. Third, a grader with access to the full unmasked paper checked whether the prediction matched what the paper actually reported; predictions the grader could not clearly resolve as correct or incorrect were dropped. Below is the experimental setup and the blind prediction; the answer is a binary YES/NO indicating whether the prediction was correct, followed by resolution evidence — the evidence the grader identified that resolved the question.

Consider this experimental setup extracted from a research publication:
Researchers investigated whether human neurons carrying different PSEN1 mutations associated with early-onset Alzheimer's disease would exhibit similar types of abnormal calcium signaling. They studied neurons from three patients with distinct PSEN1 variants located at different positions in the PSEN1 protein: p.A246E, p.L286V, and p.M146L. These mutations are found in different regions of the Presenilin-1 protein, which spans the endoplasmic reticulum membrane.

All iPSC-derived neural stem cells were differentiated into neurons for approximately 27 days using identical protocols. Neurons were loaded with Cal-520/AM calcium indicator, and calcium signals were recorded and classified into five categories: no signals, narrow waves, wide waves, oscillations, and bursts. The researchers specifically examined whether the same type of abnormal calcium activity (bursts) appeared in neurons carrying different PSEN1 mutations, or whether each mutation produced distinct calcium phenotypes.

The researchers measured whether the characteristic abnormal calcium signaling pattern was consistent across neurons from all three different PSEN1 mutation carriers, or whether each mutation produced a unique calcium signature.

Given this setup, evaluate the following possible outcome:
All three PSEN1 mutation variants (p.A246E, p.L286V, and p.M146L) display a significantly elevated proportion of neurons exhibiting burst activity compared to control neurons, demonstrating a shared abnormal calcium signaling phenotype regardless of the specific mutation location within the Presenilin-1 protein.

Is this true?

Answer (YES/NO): NO